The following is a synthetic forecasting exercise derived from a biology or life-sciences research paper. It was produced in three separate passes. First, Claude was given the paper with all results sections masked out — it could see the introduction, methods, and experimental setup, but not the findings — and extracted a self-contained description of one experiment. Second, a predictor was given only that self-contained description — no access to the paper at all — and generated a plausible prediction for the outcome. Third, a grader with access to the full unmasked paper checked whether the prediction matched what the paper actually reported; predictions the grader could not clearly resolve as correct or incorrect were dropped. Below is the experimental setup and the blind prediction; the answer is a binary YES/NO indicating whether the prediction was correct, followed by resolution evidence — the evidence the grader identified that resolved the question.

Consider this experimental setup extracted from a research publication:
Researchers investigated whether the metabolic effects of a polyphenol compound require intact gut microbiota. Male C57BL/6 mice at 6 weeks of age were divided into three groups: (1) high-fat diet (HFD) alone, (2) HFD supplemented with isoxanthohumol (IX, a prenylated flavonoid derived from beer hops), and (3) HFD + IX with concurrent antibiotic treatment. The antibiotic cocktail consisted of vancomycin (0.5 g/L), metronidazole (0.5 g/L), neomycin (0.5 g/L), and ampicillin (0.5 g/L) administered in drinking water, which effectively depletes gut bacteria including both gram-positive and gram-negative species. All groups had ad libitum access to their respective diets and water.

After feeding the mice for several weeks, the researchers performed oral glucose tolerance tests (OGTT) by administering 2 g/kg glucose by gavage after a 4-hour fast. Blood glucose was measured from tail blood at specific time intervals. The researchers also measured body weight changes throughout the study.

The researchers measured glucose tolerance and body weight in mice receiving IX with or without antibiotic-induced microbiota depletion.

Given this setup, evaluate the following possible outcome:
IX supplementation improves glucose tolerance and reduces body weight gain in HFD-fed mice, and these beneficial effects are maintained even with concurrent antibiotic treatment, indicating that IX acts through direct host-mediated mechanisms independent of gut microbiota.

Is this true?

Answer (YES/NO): NO